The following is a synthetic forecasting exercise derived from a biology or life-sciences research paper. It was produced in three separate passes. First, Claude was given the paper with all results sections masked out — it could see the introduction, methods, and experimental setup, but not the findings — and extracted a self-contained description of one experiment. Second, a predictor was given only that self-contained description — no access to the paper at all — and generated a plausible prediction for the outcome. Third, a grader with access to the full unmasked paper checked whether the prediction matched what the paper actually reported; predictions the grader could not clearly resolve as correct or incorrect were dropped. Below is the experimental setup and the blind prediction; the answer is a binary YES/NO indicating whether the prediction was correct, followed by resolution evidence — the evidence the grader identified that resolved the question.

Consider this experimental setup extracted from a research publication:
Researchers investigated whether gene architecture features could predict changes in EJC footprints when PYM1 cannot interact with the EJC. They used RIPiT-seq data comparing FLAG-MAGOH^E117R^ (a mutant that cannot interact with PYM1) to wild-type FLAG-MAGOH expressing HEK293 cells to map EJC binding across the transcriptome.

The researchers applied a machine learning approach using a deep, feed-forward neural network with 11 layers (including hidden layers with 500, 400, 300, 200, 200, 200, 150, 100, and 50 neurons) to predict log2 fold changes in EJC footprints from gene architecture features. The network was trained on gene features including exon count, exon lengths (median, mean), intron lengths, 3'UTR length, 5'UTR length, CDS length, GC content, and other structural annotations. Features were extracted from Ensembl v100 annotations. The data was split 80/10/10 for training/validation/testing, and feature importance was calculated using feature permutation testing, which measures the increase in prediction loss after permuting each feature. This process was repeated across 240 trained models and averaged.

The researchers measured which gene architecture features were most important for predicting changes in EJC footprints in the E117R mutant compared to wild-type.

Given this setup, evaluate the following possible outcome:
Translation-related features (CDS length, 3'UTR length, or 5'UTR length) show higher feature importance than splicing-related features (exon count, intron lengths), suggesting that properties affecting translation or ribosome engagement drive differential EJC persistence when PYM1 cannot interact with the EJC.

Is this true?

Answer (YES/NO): NO